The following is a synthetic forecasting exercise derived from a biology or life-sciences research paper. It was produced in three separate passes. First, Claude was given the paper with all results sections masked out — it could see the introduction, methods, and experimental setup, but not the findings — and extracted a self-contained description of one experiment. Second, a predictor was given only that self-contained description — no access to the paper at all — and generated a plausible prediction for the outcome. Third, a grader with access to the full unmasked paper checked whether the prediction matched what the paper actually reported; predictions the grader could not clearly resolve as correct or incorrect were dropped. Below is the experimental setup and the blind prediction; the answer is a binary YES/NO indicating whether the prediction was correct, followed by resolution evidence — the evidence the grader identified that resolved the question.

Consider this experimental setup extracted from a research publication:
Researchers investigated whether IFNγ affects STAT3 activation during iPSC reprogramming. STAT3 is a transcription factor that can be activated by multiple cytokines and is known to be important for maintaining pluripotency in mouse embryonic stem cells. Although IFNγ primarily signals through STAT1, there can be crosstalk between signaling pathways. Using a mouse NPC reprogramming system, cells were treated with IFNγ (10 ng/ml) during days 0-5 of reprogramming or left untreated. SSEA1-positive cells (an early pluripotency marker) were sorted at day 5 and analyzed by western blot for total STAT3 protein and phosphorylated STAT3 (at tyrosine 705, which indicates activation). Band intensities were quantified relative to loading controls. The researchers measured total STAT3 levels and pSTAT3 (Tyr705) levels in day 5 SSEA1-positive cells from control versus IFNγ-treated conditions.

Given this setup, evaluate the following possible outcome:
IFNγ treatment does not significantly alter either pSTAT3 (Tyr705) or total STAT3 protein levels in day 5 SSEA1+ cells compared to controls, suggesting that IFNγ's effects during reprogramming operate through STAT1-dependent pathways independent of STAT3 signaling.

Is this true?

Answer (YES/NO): NO